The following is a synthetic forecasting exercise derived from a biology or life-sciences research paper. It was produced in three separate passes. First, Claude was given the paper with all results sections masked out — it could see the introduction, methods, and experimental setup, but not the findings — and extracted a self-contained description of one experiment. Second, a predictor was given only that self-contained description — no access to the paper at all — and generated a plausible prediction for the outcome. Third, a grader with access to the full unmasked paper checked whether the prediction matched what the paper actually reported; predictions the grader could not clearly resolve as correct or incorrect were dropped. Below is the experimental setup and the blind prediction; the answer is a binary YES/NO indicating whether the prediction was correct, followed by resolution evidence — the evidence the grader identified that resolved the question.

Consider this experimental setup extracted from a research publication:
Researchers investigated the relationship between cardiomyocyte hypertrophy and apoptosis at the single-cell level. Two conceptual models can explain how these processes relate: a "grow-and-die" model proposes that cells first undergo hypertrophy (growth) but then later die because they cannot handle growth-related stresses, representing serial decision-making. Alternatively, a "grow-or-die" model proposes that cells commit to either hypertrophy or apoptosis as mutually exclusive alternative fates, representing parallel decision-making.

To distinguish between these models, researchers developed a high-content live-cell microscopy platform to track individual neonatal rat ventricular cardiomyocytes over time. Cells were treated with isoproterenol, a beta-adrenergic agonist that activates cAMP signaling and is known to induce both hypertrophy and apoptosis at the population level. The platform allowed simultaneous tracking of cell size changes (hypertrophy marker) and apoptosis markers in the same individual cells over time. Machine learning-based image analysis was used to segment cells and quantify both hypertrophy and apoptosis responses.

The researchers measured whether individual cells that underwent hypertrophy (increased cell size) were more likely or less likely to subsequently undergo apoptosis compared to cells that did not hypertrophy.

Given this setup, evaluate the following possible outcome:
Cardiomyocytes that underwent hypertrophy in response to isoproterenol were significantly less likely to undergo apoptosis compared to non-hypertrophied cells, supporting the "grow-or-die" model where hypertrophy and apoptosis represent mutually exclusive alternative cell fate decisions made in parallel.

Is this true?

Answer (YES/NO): YES